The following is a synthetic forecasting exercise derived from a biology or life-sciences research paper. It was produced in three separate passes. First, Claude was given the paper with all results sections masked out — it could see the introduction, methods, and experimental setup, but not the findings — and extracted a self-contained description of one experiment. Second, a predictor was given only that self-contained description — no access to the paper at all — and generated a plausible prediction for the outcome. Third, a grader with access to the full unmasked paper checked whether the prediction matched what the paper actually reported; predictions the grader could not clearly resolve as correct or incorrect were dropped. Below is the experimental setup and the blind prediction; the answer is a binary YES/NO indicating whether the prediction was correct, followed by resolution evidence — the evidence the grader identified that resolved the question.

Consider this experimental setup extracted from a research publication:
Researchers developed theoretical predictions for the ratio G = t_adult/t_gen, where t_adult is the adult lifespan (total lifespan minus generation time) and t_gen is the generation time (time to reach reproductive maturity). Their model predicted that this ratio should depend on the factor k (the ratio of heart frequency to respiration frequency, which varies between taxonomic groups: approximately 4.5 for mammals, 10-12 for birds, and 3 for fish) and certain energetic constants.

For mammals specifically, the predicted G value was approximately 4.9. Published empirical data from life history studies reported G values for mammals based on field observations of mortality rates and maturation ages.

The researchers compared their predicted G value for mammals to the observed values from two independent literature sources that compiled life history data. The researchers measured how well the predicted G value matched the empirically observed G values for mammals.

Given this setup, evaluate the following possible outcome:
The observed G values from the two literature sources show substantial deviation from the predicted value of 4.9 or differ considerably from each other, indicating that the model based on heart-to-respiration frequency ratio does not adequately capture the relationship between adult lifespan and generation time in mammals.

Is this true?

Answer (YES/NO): NO